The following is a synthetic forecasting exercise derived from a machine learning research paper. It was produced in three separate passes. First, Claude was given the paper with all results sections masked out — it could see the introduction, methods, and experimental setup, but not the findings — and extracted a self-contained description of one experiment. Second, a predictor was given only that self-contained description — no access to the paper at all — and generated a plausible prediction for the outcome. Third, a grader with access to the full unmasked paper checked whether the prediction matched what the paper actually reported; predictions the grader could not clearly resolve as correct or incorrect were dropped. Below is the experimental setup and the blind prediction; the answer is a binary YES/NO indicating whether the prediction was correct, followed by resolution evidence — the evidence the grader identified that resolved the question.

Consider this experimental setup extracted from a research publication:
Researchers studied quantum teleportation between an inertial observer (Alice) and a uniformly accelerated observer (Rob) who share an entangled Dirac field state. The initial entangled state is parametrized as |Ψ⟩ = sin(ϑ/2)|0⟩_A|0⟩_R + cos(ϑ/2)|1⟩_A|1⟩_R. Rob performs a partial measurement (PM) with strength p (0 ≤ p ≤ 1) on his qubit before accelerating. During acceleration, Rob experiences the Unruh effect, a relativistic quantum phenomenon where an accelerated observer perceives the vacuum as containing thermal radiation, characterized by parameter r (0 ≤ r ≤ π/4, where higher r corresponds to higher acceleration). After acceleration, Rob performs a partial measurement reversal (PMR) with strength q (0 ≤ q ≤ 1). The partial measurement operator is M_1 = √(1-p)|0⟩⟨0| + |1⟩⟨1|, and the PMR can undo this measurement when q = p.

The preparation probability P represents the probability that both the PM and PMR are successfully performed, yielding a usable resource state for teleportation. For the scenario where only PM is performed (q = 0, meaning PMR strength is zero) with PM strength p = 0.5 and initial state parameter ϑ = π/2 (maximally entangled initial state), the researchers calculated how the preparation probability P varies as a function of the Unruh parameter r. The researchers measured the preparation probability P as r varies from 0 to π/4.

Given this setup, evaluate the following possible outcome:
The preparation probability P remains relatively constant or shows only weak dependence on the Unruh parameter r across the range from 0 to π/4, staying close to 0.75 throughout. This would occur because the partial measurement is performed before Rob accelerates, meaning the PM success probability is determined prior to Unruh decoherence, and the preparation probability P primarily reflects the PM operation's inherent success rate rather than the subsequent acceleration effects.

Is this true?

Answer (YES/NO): YES